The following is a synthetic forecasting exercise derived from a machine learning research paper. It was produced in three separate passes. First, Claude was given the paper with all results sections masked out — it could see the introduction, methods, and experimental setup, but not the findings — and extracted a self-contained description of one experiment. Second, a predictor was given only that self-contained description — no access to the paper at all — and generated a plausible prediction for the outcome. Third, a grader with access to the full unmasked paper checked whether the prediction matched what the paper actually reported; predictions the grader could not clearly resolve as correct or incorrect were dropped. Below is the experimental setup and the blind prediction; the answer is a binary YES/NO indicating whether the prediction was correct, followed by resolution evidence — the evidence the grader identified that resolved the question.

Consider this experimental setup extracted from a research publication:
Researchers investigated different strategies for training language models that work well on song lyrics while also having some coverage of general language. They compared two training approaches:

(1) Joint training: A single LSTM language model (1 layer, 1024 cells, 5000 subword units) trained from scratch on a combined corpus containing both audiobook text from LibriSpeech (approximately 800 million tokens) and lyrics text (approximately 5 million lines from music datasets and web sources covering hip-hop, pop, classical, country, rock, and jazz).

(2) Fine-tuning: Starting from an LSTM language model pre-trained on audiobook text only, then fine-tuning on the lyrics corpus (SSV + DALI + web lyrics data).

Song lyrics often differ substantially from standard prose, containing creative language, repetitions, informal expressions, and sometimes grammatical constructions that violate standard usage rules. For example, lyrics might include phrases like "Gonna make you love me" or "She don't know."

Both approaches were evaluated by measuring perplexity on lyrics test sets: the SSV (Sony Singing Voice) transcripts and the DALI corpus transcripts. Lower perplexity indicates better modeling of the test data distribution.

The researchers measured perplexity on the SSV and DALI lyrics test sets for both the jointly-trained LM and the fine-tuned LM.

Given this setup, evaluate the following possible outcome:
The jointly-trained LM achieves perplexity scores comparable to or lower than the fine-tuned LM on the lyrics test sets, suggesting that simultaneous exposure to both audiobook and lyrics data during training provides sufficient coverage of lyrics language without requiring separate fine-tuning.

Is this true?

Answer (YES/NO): YES